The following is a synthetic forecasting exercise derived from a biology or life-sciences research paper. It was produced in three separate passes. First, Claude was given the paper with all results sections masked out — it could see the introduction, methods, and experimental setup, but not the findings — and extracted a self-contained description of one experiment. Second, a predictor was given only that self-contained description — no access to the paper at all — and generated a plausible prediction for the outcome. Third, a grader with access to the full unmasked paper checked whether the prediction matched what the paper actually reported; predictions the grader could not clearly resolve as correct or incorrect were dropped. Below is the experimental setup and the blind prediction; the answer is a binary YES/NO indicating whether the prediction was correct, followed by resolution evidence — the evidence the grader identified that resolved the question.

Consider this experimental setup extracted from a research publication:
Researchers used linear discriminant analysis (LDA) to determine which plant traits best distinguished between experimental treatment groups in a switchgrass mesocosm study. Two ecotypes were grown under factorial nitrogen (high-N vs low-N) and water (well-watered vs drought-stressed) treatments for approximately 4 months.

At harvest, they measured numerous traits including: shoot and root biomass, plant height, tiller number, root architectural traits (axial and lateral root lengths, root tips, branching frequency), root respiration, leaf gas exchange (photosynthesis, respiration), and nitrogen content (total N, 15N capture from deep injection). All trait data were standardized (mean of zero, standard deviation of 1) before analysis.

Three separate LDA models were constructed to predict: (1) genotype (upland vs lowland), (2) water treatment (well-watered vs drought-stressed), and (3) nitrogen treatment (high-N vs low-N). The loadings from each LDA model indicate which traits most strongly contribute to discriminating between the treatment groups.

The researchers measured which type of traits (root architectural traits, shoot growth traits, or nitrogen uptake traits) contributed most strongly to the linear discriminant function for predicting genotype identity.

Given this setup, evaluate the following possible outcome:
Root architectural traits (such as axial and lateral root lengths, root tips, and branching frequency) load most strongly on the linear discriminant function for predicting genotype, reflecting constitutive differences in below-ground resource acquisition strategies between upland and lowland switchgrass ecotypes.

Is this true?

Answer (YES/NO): YES